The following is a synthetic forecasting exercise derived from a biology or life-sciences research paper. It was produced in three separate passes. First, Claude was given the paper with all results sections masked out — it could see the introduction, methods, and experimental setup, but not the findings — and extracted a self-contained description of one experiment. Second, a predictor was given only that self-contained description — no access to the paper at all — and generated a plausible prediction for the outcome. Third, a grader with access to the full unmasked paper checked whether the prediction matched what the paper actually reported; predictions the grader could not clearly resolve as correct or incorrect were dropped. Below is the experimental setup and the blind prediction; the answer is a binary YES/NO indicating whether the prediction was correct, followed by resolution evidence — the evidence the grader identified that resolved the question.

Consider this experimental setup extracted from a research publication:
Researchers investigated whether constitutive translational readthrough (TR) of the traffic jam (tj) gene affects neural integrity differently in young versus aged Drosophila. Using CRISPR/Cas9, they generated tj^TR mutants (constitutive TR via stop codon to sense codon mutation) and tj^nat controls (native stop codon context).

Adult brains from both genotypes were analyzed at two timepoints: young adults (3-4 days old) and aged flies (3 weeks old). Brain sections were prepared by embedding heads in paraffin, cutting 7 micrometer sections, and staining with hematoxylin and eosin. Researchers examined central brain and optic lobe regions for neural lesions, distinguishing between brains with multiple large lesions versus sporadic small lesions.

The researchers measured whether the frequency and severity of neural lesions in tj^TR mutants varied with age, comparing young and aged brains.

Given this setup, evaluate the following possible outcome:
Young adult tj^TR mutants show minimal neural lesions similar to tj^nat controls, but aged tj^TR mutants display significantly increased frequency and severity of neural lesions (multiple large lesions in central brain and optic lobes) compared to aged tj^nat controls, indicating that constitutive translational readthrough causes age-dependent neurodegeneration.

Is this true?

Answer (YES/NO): NO